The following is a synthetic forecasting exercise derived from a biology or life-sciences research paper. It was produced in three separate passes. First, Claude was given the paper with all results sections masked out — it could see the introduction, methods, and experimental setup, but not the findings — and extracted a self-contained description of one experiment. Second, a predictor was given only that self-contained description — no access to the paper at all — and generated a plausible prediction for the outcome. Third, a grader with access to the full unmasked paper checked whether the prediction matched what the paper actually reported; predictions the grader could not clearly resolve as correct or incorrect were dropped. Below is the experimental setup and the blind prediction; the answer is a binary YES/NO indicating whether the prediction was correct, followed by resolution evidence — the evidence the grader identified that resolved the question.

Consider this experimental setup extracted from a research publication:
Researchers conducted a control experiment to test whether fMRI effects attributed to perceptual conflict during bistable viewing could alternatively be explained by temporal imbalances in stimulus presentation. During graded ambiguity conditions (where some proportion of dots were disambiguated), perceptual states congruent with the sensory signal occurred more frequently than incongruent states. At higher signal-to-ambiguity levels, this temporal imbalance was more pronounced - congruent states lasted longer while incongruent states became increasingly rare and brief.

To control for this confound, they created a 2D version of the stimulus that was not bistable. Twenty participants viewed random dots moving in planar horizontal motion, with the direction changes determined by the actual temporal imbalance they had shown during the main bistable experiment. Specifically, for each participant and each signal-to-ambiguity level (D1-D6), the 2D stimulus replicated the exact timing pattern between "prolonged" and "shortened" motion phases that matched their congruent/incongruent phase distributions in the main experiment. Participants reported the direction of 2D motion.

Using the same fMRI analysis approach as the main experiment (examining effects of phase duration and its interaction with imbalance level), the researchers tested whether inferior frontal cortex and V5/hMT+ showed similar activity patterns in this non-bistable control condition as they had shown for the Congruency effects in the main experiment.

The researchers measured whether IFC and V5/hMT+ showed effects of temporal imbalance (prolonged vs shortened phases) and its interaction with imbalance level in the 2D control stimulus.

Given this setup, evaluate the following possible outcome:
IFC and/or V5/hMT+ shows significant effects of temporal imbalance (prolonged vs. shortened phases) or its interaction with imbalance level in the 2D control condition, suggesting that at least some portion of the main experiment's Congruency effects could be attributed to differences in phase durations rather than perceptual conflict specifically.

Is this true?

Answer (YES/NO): NO